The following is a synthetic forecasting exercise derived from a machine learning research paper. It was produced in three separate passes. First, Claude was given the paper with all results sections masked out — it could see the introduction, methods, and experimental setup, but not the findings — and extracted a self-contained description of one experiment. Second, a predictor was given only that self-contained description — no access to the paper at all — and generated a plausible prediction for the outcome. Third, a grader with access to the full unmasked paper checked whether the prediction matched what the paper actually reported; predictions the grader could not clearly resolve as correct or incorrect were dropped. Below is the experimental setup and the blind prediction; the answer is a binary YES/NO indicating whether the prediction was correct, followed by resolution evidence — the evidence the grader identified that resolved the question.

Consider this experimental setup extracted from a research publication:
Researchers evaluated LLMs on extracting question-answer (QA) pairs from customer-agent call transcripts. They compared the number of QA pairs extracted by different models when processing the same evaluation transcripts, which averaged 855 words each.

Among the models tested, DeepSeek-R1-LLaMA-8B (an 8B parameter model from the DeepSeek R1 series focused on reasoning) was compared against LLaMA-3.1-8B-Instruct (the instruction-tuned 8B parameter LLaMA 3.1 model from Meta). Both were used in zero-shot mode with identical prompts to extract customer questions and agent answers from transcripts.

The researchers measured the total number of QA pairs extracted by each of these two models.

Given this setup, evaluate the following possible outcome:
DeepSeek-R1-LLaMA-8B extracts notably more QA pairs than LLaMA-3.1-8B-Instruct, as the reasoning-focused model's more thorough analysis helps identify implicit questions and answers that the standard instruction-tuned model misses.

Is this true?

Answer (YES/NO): NO